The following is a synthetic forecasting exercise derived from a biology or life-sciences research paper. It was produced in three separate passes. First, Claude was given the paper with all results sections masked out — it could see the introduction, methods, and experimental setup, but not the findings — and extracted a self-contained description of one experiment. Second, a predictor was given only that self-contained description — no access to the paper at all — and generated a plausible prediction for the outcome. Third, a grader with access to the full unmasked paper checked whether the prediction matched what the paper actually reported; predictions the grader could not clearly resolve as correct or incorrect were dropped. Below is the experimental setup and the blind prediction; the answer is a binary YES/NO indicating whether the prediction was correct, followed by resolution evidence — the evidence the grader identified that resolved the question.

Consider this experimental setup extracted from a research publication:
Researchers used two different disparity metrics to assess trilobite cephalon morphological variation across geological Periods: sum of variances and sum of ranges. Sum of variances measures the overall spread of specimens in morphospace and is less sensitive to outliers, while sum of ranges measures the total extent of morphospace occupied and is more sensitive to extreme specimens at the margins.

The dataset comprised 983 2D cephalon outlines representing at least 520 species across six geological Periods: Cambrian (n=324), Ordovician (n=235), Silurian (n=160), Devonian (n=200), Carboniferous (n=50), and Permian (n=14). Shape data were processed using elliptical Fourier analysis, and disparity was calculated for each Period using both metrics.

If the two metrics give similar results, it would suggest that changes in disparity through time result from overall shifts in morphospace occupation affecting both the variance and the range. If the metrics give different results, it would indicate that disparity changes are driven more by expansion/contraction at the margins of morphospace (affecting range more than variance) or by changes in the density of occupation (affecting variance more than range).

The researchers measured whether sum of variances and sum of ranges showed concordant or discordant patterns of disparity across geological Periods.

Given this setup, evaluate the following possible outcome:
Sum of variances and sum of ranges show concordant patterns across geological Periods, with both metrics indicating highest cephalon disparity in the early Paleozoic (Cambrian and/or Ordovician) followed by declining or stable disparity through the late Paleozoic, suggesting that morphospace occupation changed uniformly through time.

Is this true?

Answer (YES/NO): NO